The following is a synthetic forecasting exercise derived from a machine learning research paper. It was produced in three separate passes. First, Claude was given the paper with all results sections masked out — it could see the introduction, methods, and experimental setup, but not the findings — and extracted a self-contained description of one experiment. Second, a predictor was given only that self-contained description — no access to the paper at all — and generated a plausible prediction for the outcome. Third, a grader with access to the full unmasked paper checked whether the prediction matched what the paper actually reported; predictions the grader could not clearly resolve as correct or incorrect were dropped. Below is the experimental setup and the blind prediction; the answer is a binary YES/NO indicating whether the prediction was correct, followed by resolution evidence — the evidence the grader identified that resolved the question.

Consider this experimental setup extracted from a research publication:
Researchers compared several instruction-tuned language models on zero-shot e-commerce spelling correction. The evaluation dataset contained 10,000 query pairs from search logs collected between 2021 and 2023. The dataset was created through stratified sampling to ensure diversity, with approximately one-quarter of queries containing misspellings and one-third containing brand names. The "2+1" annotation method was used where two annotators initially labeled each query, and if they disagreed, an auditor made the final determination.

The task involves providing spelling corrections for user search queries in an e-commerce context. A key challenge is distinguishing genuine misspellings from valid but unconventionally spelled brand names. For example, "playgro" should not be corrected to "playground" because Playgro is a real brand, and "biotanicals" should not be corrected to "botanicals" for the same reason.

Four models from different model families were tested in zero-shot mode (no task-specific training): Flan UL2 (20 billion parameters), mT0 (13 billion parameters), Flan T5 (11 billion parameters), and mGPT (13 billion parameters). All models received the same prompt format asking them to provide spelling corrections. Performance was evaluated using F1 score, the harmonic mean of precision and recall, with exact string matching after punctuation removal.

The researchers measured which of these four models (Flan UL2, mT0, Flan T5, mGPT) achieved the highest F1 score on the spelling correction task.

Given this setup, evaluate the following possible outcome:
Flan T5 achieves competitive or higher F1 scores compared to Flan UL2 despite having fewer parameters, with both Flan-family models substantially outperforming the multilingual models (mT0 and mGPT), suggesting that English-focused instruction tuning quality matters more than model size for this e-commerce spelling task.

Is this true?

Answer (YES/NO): NO